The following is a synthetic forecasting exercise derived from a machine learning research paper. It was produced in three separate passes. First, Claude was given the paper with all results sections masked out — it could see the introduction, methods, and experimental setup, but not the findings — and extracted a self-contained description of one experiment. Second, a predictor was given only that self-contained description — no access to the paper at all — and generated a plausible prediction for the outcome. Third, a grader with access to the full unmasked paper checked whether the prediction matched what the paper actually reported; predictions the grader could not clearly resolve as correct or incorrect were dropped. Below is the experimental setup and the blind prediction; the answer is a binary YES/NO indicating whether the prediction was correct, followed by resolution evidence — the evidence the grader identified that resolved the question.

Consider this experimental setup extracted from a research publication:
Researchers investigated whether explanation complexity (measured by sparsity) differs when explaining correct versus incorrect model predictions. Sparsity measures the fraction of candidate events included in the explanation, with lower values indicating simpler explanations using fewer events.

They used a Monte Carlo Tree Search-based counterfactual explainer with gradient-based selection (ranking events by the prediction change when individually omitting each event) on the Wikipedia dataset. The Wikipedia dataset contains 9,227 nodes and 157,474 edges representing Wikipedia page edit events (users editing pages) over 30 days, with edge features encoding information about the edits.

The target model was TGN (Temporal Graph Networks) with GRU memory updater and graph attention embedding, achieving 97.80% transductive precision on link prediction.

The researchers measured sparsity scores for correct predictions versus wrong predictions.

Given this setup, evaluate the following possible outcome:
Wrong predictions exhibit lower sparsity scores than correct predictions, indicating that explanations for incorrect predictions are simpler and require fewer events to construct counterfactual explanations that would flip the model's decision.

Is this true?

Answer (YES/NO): YES